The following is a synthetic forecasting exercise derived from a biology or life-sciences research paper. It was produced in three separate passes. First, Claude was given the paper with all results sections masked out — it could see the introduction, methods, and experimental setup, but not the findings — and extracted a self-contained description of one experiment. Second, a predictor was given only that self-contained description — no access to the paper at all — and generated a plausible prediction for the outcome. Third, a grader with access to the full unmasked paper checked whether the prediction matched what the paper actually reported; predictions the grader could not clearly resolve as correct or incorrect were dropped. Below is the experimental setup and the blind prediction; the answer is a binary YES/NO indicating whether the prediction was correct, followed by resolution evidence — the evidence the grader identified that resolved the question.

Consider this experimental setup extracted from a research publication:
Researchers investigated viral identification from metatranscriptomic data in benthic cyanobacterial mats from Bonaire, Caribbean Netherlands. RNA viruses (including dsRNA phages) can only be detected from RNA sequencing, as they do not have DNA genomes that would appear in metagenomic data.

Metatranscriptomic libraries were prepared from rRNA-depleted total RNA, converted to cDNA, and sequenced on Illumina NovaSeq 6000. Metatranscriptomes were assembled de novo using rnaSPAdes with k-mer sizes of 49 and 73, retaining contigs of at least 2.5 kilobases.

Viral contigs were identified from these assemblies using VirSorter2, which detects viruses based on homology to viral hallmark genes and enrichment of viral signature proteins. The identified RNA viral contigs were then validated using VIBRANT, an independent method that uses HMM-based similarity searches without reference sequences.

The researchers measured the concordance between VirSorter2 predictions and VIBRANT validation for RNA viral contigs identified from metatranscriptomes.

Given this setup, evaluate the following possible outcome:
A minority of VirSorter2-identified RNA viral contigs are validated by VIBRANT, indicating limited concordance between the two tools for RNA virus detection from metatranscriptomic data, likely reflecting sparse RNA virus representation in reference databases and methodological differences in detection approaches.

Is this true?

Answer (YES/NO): YES